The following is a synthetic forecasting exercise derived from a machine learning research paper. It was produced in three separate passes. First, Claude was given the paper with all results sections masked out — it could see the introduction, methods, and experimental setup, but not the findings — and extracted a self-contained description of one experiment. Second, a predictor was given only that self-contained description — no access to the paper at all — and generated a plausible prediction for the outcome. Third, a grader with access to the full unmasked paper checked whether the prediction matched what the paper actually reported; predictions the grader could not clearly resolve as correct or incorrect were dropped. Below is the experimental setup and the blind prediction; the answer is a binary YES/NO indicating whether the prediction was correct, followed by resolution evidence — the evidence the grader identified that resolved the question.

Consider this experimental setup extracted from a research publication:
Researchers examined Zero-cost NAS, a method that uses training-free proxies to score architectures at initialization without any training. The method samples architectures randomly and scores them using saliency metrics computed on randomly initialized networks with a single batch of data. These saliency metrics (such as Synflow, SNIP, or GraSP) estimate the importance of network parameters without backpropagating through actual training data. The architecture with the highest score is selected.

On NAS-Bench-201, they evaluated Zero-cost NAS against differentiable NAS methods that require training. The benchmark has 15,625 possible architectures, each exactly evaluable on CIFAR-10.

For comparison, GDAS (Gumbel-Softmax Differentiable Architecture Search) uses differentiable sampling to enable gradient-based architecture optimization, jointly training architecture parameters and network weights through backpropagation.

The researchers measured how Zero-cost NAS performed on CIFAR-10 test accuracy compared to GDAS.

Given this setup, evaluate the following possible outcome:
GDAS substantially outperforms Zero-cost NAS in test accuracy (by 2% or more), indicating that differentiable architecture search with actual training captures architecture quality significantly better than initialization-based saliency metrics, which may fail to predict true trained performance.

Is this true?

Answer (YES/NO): NO